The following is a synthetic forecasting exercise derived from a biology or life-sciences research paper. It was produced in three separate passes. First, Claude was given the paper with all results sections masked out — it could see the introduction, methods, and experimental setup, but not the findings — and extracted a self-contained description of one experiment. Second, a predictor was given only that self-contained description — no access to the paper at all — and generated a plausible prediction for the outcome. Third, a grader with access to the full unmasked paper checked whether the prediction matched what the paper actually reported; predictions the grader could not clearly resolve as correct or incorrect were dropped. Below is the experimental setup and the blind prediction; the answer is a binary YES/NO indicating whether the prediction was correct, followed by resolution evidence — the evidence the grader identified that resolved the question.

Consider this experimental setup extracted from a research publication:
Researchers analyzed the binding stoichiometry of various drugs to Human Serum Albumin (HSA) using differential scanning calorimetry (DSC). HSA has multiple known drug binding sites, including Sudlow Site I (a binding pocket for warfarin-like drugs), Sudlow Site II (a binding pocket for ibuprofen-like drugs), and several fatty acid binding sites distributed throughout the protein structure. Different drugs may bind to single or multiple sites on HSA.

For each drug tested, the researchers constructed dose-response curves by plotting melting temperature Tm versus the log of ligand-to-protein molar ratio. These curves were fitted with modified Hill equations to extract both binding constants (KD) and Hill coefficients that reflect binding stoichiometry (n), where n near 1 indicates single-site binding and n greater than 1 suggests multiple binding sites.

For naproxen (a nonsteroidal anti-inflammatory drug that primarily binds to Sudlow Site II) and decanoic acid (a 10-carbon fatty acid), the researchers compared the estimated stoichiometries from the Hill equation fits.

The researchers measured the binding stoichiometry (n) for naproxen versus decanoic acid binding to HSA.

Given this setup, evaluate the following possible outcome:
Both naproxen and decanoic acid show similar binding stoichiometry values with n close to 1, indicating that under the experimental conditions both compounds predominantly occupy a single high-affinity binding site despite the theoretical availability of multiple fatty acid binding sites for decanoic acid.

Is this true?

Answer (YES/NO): NO